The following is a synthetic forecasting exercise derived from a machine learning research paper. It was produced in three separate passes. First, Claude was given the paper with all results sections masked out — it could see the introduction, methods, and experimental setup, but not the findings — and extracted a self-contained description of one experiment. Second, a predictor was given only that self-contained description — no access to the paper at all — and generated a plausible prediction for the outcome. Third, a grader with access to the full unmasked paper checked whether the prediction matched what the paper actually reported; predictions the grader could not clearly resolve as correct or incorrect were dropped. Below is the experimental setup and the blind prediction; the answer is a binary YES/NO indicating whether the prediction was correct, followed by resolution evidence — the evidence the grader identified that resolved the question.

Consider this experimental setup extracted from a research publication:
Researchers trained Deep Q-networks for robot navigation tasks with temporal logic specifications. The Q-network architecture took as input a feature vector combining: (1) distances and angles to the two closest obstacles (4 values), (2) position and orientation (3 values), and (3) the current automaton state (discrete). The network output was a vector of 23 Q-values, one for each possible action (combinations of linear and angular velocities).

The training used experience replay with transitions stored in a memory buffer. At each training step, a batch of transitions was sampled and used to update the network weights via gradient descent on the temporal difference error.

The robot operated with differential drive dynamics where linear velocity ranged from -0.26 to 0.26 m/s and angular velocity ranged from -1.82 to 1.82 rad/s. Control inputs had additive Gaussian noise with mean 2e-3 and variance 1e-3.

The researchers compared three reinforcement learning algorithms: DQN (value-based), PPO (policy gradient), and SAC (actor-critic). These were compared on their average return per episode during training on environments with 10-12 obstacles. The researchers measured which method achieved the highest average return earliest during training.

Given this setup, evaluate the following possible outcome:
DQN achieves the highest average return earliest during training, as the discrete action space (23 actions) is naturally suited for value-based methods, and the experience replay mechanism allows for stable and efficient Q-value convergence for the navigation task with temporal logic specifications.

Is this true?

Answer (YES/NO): NO